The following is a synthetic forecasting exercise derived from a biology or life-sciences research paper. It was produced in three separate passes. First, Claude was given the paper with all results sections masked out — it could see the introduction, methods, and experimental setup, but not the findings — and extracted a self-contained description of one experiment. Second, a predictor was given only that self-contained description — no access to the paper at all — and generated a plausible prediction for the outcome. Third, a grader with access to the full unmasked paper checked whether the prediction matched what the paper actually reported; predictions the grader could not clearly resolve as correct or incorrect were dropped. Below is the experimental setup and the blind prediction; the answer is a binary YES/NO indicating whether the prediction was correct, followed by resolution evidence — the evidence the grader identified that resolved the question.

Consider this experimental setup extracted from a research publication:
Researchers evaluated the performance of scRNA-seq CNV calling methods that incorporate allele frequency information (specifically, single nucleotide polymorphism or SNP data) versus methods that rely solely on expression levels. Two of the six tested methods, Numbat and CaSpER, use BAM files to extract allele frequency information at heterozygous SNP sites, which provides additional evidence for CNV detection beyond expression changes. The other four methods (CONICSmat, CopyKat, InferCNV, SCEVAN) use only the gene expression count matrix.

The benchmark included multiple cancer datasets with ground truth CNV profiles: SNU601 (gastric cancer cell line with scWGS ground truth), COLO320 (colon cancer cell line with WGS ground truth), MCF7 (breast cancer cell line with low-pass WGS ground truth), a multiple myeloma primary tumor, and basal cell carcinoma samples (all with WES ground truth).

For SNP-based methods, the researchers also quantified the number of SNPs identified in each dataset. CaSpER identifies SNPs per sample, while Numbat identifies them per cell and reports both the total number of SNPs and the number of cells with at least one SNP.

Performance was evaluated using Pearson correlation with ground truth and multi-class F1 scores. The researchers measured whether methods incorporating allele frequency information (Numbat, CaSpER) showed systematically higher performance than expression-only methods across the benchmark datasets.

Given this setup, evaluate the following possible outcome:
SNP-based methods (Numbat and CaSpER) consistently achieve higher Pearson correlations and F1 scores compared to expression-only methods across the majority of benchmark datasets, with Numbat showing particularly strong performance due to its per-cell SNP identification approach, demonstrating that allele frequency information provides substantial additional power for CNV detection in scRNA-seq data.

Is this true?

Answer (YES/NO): NO